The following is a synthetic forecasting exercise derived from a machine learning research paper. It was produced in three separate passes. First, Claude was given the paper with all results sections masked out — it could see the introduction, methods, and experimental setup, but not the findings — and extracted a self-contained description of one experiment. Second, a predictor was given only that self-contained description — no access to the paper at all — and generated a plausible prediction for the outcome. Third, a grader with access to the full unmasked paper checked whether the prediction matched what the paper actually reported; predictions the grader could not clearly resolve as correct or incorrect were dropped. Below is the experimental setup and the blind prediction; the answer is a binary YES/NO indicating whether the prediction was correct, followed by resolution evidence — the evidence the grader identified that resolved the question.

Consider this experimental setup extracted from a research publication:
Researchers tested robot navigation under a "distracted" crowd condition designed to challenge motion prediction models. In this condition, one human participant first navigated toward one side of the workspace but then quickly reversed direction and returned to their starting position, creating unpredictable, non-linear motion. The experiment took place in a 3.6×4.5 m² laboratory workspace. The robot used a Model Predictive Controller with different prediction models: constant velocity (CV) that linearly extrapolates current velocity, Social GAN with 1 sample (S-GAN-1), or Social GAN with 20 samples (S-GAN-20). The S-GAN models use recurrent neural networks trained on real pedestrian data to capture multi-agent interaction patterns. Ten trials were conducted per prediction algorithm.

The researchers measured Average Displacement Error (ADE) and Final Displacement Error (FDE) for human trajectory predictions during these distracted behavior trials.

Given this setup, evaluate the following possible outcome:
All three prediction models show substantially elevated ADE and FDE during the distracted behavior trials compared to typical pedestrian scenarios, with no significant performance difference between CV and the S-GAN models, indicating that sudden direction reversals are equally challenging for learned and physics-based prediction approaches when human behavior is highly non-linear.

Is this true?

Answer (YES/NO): NO